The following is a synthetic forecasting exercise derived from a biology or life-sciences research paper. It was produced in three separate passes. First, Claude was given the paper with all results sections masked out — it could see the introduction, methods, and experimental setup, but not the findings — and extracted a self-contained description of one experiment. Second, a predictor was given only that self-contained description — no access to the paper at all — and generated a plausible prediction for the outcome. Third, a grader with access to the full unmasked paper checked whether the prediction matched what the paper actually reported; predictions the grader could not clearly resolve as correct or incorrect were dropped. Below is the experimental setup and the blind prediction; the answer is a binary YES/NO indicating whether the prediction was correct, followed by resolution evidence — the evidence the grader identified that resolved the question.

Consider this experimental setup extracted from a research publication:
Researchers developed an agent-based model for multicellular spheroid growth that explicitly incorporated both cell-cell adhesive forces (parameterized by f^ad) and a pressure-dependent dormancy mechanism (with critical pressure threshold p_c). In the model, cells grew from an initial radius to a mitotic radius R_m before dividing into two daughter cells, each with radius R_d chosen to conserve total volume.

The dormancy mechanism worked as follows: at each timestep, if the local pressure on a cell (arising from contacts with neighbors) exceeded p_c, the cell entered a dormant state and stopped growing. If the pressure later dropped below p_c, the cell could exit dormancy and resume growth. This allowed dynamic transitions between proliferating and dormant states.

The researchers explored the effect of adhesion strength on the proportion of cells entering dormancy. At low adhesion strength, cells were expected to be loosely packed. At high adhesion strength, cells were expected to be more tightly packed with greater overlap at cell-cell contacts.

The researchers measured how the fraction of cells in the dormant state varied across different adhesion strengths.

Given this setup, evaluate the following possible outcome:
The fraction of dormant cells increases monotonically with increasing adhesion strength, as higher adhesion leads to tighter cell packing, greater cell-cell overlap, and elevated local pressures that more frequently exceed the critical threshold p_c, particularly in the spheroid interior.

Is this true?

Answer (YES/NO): NO